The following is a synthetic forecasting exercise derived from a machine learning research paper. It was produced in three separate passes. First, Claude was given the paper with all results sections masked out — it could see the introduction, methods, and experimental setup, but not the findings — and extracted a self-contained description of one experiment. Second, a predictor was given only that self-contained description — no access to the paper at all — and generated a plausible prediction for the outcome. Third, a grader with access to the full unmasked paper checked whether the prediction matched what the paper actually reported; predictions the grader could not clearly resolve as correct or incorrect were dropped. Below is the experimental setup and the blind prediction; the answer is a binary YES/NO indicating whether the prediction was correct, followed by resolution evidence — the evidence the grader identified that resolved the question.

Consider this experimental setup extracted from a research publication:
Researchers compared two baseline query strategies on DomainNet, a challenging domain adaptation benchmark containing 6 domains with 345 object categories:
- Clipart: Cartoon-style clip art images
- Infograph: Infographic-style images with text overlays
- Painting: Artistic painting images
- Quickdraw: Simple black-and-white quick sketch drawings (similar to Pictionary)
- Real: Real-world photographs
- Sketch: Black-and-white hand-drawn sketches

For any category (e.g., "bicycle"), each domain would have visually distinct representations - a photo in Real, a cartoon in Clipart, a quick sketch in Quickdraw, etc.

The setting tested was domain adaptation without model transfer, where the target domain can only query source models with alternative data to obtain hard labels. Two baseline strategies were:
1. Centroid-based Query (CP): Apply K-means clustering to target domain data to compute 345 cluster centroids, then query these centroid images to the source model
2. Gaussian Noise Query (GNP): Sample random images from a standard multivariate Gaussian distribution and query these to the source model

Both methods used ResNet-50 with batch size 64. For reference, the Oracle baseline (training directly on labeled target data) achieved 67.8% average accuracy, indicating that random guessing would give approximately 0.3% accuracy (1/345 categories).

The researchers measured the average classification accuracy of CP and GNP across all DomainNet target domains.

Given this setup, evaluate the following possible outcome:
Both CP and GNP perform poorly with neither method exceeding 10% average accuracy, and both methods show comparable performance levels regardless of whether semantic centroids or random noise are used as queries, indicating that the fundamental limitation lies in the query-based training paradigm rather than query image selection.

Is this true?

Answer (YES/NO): NO